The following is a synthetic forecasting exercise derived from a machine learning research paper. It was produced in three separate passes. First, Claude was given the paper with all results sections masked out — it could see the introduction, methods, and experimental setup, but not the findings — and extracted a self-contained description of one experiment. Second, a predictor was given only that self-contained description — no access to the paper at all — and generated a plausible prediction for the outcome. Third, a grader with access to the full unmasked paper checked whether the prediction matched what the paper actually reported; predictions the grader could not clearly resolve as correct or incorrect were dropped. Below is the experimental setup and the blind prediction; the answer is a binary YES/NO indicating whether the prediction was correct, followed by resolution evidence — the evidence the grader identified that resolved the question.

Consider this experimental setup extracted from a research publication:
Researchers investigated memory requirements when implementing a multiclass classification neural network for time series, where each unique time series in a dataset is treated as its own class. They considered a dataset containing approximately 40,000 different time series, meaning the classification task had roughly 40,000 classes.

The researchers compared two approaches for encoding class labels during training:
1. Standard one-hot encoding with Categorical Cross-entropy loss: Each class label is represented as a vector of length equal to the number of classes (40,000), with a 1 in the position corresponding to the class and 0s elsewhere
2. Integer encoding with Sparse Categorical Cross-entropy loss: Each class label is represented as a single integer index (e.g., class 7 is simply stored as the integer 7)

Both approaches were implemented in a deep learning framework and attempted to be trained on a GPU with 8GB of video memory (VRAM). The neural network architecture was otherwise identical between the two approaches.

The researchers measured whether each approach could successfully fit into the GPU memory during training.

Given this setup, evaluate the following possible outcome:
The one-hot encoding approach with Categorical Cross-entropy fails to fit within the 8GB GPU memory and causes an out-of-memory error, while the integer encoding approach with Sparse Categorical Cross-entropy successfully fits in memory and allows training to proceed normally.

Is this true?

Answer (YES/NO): YES